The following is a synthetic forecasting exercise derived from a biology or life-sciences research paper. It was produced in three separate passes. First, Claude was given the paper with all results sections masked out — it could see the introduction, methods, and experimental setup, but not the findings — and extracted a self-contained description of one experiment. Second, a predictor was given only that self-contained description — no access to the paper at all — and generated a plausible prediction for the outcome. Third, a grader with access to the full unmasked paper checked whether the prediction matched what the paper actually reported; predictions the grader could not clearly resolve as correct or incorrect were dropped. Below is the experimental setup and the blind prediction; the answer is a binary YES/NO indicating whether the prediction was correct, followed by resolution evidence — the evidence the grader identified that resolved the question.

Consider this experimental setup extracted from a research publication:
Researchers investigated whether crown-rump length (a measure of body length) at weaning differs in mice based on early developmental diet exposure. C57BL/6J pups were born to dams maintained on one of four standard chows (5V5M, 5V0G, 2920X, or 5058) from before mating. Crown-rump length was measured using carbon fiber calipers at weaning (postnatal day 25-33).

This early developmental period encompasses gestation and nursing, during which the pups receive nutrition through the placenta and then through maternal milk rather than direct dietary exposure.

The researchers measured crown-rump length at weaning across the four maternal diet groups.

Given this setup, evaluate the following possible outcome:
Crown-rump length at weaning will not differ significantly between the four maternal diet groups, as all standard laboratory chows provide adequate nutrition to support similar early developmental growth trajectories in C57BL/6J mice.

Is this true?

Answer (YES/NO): YES